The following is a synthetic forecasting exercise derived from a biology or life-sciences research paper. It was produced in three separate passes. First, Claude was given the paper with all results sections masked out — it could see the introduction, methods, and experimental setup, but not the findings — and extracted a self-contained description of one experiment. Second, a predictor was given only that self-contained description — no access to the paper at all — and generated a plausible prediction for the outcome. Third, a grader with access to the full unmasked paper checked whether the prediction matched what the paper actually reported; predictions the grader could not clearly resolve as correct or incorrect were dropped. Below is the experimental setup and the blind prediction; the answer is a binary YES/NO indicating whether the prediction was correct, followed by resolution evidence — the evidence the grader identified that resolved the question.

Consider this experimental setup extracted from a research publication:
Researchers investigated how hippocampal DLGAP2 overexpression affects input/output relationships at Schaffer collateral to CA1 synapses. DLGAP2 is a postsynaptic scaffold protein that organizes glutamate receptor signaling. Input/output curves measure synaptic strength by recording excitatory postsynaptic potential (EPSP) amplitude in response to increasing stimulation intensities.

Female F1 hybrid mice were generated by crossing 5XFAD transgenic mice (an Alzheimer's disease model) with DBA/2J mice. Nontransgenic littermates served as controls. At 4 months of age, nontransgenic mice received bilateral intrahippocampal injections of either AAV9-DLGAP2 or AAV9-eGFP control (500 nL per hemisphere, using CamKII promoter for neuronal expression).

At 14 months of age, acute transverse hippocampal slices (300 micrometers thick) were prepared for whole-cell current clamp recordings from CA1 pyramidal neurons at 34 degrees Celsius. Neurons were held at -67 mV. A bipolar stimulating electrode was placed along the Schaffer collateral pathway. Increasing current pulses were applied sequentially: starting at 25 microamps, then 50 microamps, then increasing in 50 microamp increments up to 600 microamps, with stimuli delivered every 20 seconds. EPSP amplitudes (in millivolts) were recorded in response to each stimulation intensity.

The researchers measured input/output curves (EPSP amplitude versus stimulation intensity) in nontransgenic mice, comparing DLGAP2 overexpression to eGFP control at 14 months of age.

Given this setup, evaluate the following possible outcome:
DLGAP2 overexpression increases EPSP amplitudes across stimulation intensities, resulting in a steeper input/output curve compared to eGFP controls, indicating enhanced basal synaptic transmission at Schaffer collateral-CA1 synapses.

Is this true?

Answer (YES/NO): NO